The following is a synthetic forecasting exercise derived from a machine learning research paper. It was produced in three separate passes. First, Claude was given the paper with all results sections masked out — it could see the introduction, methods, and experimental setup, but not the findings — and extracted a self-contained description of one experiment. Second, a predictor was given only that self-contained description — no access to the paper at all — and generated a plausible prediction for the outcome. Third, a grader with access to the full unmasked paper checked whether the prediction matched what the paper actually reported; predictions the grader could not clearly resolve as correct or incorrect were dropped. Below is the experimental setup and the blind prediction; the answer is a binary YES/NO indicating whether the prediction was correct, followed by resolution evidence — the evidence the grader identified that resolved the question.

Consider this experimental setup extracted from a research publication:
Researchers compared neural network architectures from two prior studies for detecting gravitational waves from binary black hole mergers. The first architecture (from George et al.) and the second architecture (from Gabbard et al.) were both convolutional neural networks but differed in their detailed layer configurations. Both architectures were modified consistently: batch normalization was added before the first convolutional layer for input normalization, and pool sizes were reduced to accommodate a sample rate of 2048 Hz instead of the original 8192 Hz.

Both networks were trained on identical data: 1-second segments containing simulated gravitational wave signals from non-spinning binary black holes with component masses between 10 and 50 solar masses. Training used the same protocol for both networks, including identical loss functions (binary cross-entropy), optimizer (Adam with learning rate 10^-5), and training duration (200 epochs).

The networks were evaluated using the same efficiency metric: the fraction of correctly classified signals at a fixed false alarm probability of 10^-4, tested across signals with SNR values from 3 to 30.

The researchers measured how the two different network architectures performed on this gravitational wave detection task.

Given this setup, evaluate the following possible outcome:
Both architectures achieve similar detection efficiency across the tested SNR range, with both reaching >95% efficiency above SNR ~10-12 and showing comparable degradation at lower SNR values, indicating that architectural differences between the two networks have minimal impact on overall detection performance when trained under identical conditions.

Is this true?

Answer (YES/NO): YES